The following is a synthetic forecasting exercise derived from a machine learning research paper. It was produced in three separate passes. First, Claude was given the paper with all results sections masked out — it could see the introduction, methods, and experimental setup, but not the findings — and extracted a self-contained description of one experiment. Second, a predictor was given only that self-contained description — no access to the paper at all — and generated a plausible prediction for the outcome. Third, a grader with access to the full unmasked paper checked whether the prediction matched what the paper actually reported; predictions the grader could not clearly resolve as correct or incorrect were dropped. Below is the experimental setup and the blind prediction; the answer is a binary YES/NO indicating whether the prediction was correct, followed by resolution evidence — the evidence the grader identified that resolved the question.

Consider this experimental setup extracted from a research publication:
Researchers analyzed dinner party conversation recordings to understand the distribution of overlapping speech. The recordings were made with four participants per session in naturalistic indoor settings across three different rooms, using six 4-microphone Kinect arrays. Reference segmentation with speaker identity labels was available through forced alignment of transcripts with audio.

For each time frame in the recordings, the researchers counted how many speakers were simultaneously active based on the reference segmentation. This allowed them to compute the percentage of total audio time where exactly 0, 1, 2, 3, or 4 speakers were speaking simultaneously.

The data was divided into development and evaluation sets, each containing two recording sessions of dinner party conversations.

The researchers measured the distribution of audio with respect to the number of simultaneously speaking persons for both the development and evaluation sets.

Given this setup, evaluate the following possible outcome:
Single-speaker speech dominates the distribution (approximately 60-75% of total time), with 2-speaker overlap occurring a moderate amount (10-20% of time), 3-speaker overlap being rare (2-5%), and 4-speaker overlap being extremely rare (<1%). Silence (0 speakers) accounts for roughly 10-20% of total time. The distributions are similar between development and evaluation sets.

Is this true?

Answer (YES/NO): NO